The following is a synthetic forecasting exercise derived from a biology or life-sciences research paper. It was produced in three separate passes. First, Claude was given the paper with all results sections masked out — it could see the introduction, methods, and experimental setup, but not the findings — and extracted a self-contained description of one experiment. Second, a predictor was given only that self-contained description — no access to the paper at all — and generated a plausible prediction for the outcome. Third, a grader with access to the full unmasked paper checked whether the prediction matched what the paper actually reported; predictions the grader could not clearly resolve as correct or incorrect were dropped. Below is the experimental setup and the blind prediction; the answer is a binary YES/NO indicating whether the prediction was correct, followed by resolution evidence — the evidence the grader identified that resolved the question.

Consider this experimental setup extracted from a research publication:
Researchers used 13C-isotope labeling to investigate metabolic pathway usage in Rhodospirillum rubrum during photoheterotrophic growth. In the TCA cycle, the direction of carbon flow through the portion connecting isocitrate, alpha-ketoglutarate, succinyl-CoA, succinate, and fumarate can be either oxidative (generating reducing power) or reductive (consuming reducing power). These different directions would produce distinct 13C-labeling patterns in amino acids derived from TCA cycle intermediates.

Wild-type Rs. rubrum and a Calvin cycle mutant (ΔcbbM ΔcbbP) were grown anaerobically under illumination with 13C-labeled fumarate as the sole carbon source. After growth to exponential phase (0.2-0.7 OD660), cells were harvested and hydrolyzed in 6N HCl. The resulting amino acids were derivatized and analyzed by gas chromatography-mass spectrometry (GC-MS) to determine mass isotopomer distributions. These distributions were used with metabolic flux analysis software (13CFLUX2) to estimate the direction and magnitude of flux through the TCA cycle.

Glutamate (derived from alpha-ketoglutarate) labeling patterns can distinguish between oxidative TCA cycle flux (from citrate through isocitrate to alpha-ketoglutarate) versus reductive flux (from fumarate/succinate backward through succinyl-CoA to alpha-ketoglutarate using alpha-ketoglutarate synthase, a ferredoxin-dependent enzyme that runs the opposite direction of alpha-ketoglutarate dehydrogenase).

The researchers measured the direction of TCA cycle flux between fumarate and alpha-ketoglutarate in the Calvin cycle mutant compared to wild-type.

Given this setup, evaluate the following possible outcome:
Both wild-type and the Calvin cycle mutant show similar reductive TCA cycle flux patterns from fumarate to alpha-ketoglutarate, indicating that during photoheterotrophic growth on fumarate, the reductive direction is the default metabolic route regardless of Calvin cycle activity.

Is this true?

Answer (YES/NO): NO